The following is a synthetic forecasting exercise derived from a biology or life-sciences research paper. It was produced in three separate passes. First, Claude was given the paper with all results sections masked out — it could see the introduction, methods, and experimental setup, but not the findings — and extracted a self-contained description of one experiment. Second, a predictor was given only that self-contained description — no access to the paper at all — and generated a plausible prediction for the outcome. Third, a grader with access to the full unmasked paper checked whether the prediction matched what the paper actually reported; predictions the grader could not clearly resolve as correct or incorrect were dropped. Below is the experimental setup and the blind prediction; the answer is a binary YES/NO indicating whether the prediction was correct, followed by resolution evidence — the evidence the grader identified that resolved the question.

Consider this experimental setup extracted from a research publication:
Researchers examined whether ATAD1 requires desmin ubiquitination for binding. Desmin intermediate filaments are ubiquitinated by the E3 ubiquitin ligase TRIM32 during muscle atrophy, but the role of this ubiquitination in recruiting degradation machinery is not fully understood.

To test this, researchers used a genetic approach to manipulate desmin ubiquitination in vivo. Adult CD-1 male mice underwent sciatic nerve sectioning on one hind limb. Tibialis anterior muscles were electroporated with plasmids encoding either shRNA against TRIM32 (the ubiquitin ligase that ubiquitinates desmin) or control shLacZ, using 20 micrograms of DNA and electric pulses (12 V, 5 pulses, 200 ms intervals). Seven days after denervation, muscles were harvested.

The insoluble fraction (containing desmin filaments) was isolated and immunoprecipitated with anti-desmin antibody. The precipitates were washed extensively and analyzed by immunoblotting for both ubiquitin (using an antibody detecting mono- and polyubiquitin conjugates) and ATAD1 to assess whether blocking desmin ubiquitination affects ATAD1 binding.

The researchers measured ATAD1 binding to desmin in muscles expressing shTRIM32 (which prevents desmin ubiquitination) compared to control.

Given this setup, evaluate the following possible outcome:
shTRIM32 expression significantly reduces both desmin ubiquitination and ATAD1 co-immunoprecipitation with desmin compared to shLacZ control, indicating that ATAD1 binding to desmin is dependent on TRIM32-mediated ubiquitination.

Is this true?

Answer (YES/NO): NO